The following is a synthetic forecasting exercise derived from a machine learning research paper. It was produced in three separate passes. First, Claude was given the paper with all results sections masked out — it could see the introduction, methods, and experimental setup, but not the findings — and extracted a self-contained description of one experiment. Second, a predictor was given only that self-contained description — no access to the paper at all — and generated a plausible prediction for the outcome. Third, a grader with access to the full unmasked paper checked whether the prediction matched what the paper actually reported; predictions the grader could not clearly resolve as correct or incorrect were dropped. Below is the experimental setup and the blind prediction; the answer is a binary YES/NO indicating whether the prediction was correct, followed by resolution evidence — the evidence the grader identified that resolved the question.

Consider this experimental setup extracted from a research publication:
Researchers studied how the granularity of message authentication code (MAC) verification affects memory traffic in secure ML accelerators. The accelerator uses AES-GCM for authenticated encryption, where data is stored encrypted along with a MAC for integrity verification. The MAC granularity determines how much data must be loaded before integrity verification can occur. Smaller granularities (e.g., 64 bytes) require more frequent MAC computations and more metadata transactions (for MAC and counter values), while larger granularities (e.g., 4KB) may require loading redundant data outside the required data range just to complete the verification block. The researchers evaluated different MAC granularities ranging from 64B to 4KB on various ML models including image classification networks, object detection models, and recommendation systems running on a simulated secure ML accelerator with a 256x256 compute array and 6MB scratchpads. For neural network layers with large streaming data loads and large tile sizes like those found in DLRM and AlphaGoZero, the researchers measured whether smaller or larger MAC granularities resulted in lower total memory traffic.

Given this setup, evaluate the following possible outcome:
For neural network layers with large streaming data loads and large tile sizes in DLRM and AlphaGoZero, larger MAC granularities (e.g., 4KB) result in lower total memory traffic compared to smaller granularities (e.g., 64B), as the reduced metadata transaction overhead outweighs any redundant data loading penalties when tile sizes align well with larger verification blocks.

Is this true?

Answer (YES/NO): YES